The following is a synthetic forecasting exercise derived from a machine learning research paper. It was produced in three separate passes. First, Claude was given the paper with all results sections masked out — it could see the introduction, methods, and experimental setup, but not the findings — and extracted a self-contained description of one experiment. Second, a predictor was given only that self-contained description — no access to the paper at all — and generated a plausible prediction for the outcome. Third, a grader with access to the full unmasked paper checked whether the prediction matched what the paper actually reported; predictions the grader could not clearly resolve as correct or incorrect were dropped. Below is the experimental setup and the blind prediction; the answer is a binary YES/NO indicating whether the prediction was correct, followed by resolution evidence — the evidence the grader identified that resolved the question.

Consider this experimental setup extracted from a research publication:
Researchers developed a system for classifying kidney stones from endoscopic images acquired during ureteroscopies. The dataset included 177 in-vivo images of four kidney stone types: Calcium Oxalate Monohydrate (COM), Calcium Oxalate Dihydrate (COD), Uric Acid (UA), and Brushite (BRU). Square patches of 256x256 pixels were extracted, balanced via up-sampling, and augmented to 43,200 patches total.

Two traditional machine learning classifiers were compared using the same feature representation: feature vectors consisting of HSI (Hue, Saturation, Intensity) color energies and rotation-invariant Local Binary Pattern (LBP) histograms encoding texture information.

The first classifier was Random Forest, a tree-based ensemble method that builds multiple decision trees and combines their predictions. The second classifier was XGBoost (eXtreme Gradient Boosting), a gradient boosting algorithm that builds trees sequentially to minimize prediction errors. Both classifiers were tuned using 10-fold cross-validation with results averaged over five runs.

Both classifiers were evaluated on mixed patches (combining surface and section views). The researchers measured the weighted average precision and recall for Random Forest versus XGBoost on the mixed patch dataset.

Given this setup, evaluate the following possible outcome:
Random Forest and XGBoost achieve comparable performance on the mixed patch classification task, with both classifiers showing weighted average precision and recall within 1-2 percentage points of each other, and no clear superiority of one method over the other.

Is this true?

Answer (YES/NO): NO